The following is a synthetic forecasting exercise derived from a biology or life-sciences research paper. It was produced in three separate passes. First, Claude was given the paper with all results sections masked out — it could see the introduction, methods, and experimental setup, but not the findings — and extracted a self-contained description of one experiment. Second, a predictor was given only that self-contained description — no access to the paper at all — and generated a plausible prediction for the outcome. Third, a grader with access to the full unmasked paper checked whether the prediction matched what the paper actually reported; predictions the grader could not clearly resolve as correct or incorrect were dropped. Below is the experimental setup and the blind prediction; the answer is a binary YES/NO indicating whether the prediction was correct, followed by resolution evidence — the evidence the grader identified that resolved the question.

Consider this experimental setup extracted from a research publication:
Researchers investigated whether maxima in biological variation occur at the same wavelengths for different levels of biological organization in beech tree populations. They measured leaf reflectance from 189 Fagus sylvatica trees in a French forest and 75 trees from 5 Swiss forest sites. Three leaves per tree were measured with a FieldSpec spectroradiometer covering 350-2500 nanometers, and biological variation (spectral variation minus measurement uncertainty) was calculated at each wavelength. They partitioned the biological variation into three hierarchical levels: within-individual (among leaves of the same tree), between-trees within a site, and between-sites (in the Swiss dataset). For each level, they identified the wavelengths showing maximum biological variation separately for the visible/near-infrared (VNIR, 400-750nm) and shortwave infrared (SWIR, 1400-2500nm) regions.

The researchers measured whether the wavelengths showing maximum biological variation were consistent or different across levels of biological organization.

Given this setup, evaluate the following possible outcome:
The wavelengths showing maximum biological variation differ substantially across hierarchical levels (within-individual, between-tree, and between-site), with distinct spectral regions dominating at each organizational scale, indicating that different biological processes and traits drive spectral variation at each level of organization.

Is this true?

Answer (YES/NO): NO